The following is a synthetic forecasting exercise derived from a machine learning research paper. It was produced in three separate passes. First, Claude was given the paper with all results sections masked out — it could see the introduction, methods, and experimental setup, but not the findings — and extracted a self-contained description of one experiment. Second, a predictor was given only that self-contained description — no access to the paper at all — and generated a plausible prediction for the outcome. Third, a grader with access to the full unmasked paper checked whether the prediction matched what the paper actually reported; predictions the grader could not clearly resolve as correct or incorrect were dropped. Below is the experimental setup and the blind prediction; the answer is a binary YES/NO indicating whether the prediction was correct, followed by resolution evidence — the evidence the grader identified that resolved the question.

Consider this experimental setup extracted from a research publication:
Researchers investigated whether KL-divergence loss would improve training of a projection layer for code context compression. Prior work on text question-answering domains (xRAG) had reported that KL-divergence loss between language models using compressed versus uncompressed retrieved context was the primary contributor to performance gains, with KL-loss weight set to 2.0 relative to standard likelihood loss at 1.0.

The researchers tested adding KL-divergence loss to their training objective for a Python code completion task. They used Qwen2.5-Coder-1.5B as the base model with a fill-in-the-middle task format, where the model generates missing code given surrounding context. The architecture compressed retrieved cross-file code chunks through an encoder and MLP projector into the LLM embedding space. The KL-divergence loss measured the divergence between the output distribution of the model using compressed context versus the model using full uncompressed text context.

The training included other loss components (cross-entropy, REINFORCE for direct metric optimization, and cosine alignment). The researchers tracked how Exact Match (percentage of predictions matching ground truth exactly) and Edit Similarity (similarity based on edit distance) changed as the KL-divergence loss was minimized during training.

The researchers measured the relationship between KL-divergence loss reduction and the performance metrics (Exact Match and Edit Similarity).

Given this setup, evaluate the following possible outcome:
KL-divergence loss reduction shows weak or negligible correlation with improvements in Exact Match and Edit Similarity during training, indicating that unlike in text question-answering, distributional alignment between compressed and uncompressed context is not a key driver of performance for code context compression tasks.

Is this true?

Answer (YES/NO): NO